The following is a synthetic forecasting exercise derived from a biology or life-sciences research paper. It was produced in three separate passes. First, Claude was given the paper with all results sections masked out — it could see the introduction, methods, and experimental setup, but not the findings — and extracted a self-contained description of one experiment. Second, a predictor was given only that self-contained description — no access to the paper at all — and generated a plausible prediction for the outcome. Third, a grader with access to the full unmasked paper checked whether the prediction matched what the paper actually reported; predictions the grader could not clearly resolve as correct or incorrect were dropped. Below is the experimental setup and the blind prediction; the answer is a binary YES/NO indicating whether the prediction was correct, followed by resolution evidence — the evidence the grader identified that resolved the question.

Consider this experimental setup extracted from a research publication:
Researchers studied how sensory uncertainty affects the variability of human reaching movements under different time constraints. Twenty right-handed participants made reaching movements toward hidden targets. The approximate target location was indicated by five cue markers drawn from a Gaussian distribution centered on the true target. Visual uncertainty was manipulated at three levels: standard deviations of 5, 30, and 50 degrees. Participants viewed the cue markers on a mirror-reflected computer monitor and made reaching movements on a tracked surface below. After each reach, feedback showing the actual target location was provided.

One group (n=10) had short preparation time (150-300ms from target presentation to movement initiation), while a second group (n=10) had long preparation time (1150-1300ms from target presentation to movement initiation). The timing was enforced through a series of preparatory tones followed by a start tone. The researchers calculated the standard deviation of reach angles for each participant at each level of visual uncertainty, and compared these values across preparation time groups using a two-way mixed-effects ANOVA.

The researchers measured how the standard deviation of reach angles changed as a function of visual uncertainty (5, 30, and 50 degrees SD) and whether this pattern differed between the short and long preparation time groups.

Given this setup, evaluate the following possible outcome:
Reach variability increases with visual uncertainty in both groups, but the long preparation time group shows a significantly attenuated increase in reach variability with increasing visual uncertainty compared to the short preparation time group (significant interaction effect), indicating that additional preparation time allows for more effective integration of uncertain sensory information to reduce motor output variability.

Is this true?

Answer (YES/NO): NO